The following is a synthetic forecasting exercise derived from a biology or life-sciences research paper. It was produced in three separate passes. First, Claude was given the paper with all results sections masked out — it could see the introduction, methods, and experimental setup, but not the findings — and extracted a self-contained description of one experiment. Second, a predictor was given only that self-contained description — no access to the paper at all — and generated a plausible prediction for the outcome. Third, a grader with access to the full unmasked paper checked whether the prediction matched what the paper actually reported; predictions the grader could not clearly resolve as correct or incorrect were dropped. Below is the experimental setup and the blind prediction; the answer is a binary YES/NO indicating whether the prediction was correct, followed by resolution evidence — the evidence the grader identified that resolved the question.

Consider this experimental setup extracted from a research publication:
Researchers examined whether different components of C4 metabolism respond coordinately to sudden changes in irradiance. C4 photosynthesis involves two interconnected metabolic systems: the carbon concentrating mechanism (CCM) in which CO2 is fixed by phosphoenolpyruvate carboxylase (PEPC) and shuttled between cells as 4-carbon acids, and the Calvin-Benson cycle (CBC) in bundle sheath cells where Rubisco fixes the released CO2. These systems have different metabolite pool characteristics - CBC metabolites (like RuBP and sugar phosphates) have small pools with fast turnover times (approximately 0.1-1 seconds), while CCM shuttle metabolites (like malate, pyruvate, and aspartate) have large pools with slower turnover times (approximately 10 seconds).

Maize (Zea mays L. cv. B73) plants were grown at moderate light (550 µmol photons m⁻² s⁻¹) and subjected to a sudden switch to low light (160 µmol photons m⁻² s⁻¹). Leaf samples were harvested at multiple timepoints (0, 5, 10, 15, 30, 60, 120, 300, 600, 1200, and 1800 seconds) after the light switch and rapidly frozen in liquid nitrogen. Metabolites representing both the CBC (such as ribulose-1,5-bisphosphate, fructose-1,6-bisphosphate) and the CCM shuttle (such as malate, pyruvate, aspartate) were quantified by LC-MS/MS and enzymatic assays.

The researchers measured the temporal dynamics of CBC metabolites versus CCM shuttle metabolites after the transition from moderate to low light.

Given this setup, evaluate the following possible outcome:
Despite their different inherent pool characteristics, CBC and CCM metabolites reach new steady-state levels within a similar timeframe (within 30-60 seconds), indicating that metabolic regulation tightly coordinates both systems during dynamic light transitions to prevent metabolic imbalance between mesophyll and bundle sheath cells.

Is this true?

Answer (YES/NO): NO